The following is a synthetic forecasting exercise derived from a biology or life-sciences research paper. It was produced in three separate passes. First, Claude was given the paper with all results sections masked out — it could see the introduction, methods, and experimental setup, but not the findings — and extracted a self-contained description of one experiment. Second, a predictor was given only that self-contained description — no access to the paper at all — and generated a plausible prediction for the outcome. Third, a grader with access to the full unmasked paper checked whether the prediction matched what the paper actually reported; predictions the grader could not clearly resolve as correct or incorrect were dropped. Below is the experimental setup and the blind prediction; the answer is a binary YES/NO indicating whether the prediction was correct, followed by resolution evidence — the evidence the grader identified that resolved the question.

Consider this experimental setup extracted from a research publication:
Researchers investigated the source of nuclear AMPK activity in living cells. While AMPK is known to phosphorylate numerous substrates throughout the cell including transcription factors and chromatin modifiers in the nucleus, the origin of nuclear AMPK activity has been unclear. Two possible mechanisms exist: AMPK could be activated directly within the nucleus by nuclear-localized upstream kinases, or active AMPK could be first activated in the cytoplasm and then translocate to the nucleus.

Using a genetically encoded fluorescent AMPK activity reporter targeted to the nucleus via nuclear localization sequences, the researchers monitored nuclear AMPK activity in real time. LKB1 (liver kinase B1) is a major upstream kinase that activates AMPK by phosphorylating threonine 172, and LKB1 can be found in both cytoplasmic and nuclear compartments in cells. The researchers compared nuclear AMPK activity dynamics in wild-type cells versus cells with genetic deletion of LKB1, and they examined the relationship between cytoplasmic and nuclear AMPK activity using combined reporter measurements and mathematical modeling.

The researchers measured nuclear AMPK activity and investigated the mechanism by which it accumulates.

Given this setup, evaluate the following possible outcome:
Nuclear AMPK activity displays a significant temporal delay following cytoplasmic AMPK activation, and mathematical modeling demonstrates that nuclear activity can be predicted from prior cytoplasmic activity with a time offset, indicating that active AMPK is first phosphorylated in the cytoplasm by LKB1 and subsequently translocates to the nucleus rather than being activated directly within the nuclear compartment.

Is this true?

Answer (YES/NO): NO